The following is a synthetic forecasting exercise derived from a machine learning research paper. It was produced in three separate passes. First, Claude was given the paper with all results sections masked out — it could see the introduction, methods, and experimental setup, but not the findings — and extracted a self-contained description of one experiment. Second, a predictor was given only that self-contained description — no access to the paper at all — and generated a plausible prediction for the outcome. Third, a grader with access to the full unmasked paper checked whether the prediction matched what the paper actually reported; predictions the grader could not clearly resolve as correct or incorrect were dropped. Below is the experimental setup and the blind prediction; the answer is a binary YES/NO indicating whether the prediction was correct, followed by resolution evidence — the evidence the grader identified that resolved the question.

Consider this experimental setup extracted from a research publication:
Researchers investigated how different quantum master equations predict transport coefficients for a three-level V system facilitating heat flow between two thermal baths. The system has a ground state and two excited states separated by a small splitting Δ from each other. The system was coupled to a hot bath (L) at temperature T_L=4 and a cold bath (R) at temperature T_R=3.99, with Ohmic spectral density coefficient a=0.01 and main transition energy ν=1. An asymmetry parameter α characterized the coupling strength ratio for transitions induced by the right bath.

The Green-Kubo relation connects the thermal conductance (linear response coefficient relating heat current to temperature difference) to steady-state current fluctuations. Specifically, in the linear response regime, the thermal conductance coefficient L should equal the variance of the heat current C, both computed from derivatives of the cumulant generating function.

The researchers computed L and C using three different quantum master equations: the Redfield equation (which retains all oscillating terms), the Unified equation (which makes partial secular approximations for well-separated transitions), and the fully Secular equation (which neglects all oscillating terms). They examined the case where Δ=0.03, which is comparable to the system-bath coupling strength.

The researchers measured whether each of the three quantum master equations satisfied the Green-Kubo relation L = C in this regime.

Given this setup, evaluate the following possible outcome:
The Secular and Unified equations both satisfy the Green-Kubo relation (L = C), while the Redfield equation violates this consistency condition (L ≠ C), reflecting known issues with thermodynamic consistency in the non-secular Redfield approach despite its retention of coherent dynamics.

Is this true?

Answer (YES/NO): NO